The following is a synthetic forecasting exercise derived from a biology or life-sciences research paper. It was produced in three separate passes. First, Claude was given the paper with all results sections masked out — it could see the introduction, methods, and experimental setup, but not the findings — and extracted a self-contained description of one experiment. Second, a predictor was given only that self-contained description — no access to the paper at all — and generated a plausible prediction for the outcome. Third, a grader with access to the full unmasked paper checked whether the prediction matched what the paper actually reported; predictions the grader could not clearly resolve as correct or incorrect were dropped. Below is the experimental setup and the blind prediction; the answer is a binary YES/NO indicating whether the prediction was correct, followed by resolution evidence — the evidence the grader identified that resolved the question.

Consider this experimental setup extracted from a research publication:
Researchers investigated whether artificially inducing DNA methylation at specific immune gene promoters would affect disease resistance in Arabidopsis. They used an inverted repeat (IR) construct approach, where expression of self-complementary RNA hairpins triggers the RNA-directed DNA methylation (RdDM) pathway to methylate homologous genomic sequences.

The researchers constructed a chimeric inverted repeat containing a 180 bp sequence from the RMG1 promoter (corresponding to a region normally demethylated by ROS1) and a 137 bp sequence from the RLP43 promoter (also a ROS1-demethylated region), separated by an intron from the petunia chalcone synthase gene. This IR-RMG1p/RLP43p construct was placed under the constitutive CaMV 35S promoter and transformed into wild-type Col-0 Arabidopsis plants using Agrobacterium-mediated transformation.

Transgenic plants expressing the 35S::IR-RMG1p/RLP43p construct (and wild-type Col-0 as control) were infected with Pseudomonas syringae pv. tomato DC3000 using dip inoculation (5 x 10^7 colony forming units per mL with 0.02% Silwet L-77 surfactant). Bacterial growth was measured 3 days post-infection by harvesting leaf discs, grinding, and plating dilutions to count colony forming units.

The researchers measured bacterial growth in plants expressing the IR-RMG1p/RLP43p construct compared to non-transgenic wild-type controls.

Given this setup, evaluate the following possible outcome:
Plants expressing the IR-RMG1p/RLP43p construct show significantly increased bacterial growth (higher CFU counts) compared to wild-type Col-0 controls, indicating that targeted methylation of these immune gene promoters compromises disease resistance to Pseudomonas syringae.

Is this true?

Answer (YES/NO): YES